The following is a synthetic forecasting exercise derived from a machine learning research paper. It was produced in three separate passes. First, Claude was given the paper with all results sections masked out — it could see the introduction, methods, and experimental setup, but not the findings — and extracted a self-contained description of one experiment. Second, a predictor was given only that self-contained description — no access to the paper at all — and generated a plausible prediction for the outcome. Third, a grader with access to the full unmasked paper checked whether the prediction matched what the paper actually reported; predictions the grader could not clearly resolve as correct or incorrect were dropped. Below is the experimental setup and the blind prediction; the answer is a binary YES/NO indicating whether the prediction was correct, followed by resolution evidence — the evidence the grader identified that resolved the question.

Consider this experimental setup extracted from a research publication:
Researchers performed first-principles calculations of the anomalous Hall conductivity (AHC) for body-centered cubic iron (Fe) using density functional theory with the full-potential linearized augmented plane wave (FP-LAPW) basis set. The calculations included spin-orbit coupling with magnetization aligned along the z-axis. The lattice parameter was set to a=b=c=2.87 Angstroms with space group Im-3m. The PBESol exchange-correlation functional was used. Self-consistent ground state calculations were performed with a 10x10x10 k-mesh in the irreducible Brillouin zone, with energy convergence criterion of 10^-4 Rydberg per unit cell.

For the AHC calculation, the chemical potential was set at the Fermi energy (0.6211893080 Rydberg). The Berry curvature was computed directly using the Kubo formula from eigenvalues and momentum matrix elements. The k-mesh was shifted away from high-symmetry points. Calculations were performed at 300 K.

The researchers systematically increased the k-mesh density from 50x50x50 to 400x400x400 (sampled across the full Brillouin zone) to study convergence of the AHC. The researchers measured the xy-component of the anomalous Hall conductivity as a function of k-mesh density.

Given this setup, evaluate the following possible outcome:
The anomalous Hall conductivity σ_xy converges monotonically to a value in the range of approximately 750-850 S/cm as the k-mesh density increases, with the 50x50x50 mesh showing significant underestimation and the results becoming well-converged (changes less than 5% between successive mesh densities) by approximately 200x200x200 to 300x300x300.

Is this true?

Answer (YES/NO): NO